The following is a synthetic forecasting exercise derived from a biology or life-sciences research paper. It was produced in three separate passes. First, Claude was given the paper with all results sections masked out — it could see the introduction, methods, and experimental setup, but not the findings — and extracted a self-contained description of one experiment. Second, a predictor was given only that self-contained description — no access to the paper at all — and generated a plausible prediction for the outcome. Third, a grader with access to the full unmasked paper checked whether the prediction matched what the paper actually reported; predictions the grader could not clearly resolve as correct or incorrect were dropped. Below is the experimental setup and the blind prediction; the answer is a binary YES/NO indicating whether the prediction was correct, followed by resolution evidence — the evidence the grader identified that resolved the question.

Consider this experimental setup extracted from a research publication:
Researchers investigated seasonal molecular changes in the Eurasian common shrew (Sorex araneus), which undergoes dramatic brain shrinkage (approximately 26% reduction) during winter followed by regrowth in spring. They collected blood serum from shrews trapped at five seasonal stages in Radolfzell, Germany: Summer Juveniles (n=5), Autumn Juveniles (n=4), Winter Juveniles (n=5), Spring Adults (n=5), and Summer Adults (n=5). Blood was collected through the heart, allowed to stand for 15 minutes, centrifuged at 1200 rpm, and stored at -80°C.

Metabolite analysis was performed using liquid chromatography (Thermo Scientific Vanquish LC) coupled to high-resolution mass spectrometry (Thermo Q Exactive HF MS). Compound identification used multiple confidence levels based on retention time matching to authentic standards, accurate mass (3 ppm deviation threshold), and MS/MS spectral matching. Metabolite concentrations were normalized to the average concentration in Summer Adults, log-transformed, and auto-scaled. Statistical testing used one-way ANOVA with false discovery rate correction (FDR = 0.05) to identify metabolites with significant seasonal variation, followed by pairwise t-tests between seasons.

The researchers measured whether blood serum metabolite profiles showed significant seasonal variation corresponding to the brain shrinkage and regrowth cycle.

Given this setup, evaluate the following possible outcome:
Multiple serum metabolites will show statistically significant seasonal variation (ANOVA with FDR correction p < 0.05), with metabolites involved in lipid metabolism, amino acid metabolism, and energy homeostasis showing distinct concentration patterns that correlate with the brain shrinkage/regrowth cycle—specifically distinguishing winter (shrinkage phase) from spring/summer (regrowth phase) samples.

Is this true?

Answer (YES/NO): NO